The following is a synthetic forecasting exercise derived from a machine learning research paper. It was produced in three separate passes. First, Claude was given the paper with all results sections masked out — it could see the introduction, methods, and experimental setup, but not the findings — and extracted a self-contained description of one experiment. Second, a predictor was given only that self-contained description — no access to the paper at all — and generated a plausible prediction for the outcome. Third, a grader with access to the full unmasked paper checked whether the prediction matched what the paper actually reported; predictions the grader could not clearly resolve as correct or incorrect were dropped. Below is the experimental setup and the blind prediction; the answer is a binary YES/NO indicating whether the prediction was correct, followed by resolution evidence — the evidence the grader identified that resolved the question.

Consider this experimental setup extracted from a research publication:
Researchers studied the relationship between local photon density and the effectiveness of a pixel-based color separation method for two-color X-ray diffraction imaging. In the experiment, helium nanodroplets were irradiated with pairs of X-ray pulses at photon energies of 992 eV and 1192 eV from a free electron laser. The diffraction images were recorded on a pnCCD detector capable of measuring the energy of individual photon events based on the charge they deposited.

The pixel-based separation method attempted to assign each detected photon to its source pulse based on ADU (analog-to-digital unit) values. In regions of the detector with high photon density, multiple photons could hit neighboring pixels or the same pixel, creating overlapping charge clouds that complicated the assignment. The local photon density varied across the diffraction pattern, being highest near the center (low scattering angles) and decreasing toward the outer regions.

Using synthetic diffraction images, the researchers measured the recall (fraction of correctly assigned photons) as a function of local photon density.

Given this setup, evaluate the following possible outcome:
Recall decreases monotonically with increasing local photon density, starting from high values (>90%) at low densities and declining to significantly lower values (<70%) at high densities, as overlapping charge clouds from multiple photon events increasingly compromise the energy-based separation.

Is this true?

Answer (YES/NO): NO